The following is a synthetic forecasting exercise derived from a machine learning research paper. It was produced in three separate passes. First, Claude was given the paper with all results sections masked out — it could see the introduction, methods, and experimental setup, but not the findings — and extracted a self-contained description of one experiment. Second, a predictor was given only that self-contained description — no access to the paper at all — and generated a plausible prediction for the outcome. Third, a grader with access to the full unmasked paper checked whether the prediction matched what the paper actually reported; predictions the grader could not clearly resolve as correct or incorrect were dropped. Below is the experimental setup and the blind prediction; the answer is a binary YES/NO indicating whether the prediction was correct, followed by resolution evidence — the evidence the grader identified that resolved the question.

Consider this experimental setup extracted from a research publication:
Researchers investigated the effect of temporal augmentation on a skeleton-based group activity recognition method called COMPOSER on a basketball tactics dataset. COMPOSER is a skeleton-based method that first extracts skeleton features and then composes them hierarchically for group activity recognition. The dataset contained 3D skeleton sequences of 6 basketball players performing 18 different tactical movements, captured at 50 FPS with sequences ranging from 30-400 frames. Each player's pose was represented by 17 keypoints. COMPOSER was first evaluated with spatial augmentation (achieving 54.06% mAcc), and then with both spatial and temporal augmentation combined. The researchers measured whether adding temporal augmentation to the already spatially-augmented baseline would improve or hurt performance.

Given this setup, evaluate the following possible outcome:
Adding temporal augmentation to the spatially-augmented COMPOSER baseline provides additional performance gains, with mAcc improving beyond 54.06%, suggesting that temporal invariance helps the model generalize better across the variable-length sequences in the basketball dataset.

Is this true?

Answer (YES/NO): NO